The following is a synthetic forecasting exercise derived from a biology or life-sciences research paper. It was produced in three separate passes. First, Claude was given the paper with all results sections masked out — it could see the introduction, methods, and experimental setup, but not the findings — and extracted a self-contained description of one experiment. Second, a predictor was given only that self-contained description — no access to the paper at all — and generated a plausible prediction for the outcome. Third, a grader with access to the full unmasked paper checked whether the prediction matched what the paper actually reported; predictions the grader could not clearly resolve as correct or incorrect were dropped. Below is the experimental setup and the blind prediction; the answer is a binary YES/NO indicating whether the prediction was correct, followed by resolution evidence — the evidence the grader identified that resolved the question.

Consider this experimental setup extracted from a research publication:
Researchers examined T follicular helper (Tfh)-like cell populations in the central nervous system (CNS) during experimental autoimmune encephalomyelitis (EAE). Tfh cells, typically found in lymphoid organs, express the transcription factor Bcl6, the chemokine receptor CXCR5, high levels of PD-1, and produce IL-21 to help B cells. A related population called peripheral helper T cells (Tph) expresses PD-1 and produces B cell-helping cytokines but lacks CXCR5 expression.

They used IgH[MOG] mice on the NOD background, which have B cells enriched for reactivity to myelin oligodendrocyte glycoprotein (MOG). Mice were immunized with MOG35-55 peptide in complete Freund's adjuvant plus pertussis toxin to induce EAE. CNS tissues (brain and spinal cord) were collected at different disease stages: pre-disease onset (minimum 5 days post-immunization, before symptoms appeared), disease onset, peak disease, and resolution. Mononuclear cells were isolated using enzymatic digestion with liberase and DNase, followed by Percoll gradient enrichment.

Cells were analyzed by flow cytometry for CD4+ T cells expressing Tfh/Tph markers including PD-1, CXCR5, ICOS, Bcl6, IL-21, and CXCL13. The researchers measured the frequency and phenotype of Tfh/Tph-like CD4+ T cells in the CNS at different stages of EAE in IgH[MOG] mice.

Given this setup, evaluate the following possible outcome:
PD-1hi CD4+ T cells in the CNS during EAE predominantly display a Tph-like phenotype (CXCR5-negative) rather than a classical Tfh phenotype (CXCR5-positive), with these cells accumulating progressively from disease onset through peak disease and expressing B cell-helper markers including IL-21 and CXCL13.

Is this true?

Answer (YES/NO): YES